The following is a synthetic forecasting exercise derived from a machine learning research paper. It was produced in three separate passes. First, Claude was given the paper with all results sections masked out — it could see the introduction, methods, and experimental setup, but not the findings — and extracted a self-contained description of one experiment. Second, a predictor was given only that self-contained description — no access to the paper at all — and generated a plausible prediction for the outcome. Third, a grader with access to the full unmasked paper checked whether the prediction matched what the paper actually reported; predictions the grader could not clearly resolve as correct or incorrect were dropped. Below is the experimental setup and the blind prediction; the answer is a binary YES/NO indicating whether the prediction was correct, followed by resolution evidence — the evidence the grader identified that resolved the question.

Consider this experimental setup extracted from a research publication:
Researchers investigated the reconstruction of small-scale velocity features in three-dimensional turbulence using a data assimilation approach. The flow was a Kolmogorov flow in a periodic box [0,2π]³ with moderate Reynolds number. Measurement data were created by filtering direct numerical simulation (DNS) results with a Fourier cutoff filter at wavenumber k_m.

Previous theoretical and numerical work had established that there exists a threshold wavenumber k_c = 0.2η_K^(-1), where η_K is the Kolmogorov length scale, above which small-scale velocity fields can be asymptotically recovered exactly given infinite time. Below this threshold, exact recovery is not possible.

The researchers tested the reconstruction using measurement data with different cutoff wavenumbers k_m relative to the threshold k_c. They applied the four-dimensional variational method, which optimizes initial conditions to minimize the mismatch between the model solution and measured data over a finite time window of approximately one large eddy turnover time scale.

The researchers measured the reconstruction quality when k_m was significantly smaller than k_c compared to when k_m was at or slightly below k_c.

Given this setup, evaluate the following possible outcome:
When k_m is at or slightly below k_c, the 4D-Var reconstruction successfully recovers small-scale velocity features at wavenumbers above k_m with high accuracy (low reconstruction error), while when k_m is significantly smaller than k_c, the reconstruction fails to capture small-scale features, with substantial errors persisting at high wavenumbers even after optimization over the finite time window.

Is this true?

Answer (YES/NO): YES